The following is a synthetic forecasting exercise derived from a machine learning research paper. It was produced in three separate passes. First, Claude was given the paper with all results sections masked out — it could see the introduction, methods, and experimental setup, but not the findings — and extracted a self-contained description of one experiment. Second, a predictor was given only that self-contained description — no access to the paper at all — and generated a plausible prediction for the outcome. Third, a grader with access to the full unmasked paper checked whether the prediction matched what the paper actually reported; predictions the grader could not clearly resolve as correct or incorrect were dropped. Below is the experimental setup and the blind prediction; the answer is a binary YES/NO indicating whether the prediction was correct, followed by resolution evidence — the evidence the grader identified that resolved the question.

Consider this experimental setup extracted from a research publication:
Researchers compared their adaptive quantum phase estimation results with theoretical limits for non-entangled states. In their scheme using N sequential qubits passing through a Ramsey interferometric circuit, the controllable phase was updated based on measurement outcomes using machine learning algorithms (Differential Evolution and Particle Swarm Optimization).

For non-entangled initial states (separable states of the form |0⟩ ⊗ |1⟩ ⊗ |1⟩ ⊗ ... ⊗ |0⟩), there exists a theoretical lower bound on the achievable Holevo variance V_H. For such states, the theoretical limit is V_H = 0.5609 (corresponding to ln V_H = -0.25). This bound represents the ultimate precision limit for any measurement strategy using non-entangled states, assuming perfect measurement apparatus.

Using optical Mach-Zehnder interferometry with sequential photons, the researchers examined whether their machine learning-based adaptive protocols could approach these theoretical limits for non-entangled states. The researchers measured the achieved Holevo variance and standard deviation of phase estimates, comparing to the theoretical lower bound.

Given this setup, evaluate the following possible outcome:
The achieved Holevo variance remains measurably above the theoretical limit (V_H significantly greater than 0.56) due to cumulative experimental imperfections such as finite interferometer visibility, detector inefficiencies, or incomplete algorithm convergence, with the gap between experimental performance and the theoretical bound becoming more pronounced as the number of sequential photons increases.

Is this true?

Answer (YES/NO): NO